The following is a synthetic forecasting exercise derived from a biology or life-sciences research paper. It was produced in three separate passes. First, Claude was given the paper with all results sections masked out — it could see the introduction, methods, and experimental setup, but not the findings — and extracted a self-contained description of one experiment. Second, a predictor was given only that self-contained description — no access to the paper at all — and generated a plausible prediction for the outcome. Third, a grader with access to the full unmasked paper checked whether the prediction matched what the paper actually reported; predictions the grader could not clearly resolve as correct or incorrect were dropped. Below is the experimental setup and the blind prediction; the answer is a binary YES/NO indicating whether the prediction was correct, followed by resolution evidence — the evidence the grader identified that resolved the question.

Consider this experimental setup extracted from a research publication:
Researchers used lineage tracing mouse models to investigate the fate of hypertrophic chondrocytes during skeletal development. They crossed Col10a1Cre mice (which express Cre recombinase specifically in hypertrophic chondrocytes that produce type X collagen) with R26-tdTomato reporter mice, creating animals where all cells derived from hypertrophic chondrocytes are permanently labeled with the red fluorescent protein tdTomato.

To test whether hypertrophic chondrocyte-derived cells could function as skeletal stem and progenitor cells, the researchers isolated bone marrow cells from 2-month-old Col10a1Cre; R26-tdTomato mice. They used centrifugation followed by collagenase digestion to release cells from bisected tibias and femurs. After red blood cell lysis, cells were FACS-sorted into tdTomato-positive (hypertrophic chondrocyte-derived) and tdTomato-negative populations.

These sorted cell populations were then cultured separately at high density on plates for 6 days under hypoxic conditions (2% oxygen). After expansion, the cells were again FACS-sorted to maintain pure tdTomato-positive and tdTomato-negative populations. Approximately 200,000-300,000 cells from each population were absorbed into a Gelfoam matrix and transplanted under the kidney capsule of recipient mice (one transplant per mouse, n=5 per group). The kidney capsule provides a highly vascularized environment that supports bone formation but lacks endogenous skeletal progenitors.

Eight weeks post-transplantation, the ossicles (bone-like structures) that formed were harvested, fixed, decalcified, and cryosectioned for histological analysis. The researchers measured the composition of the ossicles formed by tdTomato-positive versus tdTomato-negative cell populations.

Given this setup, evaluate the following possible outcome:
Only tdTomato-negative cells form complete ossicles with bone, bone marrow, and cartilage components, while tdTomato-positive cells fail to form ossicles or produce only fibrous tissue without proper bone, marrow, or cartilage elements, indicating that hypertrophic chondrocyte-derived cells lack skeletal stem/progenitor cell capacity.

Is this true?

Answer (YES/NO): NO